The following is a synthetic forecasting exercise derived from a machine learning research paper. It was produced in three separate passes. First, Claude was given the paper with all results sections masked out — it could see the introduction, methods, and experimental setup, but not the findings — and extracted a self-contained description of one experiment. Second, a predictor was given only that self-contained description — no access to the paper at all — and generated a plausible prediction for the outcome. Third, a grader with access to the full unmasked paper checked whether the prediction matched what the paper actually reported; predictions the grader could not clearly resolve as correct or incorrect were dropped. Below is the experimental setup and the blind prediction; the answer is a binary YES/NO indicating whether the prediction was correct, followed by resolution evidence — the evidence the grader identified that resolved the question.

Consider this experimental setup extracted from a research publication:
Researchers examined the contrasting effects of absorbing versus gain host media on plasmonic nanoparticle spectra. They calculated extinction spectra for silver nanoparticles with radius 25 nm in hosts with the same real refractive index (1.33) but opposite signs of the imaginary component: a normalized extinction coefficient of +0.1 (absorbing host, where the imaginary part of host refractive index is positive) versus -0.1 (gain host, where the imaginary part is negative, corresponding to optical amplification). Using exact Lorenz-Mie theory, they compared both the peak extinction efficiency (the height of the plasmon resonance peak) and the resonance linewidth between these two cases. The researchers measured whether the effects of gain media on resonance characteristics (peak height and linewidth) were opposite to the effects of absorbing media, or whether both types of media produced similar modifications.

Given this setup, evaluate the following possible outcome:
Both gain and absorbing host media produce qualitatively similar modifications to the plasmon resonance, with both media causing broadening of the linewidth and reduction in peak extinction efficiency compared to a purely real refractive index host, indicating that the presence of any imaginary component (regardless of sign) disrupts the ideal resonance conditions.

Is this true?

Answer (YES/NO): NO